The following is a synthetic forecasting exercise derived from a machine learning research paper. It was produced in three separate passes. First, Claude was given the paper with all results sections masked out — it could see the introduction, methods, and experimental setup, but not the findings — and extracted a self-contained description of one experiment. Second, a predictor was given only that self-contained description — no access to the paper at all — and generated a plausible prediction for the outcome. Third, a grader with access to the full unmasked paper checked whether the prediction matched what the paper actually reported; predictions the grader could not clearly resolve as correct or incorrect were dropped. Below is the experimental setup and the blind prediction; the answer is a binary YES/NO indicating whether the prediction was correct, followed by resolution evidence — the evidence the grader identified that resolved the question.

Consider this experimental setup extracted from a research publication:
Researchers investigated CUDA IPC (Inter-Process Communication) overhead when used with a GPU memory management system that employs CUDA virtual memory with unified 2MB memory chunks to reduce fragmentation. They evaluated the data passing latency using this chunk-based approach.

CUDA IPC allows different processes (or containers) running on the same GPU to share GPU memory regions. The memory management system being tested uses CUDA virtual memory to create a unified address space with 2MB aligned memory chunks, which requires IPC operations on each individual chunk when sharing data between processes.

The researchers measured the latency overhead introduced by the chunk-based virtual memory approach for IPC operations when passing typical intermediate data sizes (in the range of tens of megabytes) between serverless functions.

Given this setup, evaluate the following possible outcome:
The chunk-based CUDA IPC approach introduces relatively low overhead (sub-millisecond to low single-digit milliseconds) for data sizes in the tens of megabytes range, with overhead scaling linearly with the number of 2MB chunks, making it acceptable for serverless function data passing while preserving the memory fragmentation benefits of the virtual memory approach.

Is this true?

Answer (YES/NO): NO